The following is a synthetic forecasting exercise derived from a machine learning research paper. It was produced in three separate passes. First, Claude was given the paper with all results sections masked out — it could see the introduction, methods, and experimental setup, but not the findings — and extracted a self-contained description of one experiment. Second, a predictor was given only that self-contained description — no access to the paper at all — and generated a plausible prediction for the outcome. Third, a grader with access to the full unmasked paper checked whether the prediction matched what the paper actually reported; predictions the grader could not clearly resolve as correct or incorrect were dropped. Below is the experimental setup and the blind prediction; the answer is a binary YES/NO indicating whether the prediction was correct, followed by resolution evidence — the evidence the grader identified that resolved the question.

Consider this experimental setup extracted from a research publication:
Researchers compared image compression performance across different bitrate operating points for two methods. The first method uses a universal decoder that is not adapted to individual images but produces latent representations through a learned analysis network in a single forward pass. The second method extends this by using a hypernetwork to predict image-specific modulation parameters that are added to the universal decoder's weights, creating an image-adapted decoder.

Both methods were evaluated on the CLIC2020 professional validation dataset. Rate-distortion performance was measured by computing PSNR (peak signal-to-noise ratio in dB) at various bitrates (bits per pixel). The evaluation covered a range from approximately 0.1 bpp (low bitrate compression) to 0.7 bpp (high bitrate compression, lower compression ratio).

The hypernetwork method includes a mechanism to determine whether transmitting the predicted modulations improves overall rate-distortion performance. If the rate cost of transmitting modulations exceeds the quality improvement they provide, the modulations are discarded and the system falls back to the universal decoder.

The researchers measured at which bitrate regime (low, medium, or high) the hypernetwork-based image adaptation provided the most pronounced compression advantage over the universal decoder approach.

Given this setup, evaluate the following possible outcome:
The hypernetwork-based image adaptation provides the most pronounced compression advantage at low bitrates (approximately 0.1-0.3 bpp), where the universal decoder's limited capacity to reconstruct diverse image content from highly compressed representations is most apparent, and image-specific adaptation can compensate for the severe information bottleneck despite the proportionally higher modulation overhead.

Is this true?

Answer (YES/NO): NO